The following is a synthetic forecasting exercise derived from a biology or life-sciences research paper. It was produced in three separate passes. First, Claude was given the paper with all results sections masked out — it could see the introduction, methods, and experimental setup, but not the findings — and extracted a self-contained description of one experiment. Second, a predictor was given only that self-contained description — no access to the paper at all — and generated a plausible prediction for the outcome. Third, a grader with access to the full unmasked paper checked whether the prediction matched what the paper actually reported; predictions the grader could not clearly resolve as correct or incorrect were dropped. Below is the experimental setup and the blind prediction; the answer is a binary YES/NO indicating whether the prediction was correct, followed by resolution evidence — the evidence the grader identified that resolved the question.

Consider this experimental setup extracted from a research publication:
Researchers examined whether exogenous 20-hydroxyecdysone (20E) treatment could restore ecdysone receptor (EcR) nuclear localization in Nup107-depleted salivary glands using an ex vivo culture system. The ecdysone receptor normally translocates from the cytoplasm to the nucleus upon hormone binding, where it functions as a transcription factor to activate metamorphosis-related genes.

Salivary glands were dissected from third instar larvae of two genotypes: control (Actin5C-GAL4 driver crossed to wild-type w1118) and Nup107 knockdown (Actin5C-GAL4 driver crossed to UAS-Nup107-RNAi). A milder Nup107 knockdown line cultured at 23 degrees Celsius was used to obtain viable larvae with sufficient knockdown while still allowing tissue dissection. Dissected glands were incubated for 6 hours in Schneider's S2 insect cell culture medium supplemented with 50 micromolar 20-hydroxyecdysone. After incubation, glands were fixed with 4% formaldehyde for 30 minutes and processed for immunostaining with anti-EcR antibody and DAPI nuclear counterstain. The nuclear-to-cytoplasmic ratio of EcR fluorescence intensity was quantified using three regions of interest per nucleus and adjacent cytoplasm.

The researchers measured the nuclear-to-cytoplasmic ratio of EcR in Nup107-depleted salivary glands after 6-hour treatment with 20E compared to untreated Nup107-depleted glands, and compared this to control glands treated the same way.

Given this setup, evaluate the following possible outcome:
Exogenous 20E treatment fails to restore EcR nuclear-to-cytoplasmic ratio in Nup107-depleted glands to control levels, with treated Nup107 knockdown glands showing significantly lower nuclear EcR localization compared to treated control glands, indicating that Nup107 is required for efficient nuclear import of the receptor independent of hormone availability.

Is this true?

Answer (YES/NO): NO